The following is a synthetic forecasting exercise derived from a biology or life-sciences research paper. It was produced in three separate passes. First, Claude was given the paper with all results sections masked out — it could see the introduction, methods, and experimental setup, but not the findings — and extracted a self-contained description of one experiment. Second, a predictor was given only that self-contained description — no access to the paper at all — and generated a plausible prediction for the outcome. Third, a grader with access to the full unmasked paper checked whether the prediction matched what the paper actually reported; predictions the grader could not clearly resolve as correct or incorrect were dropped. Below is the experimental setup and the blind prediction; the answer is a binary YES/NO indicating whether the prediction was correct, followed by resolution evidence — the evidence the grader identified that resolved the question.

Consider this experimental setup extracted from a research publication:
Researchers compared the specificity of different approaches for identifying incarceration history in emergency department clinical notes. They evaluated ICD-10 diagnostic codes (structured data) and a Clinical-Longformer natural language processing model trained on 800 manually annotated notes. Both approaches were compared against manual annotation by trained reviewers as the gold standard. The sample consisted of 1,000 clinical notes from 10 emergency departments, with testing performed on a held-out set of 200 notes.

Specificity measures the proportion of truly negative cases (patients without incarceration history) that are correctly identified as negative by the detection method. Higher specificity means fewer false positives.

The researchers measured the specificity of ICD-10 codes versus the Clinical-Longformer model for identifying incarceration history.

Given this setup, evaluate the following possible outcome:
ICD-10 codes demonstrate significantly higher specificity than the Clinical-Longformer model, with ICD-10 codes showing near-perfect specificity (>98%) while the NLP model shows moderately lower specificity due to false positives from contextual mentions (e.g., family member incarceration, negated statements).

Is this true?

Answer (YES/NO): YES